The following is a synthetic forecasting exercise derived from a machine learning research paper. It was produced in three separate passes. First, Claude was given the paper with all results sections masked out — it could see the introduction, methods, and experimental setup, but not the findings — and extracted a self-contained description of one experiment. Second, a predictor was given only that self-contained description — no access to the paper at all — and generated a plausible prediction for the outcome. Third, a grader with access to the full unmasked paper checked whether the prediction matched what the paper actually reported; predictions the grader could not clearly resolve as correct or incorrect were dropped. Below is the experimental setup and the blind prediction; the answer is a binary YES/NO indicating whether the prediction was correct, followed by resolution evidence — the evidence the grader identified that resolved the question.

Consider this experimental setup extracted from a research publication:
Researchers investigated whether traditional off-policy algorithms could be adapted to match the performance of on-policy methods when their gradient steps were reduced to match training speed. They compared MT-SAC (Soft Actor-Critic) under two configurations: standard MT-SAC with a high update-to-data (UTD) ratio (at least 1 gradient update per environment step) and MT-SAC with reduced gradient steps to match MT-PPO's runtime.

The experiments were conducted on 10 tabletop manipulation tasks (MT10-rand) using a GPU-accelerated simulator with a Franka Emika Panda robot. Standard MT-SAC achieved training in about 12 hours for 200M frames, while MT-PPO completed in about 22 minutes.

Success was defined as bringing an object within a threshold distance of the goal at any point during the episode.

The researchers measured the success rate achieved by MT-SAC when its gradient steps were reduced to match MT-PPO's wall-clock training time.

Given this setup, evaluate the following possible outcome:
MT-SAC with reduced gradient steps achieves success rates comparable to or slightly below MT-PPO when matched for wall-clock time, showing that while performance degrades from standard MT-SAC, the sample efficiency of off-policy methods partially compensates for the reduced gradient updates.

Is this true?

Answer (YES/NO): NO